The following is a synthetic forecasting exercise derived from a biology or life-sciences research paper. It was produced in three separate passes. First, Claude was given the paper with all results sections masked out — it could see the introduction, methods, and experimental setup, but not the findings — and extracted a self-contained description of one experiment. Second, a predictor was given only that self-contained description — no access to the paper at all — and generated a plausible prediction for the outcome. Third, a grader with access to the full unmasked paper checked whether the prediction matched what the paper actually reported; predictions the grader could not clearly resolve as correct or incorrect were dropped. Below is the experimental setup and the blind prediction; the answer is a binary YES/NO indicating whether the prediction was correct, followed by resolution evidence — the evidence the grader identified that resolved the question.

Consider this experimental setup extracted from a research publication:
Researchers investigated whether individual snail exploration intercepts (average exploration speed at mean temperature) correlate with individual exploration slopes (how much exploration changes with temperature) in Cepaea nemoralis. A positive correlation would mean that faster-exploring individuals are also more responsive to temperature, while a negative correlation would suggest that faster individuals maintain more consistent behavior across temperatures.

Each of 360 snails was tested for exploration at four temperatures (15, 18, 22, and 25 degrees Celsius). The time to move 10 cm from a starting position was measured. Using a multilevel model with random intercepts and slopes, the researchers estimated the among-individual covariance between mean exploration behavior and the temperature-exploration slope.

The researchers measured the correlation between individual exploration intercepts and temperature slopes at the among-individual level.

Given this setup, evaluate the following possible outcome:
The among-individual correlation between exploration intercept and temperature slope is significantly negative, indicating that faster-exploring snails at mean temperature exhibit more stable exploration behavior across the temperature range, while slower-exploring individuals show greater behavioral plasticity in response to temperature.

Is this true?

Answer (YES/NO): NO